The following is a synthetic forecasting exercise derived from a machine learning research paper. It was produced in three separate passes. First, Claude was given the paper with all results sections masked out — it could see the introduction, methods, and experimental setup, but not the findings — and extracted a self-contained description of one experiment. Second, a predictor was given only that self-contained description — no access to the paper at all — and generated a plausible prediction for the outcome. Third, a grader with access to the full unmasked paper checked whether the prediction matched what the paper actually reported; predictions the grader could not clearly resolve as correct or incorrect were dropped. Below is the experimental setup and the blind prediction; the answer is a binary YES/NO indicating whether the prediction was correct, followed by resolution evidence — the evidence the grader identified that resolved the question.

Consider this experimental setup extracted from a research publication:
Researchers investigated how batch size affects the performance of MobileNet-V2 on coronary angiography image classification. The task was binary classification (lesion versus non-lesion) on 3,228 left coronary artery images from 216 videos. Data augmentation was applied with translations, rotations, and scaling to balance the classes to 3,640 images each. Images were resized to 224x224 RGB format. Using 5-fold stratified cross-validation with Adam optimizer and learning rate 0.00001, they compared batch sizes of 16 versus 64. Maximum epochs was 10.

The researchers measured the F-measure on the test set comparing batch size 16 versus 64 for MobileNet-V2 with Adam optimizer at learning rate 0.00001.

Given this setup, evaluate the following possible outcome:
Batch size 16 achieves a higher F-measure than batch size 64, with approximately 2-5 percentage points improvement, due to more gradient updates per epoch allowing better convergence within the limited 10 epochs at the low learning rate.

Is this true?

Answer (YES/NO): NO